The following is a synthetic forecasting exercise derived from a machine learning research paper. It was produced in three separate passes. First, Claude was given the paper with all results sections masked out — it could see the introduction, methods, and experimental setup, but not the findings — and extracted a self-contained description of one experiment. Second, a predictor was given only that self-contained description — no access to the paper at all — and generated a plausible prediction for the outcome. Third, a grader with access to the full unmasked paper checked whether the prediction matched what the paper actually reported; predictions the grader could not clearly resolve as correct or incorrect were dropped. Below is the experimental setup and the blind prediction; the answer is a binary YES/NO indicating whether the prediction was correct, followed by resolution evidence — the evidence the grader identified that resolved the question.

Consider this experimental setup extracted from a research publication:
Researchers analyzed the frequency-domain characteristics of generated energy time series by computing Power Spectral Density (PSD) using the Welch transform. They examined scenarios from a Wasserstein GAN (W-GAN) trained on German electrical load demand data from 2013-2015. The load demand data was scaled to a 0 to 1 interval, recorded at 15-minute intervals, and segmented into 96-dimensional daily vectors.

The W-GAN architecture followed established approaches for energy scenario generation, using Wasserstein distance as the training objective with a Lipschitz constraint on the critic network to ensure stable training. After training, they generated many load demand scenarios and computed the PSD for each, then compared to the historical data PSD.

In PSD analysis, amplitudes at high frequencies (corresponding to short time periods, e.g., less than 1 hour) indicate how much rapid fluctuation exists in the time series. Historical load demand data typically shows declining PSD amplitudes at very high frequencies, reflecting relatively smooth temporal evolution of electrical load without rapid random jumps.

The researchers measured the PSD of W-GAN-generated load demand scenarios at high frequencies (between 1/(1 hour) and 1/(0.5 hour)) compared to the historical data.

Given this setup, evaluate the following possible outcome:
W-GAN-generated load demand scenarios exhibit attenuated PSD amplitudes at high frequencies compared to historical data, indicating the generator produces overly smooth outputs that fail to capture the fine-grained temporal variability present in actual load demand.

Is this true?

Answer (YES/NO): NO